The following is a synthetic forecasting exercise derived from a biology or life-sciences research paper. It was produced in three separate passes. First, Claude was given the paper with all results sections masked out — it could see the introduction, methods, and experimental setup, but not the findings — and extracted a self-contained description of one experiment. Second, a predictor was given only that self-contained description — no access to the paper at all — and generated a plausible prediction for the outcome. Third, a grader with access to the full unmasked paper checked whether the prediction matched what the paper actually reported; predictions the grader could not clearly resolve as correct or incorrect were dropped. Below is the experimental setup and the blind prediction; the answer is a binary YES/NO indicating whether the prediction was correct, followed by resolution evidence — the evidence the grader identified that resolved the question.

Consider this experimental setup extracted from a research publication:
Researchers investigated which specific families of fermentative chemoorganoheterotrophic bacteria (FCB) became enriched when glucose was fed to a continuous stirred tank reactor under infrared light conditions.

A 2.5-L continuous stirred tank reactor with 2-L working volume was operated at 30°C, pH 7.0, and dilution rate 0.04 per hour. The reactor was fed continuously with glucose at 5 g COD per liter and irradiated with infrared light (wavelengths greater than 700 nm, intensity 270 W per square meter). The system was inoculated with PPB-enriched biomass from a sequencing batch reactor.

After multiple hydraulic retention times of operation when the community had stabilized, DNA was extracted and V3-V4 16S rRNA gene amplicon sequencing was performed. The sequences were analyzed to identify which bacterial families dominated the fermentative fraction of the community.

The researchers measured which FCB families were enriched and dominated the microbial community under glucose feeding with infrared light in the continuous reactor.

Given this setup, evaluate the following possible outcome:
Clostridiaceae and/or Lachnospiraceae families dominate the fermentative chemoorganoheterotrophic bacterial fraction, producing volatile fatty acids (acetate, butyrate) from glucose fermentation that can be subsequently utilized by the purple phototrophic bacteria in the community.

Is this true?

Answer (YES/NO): YES